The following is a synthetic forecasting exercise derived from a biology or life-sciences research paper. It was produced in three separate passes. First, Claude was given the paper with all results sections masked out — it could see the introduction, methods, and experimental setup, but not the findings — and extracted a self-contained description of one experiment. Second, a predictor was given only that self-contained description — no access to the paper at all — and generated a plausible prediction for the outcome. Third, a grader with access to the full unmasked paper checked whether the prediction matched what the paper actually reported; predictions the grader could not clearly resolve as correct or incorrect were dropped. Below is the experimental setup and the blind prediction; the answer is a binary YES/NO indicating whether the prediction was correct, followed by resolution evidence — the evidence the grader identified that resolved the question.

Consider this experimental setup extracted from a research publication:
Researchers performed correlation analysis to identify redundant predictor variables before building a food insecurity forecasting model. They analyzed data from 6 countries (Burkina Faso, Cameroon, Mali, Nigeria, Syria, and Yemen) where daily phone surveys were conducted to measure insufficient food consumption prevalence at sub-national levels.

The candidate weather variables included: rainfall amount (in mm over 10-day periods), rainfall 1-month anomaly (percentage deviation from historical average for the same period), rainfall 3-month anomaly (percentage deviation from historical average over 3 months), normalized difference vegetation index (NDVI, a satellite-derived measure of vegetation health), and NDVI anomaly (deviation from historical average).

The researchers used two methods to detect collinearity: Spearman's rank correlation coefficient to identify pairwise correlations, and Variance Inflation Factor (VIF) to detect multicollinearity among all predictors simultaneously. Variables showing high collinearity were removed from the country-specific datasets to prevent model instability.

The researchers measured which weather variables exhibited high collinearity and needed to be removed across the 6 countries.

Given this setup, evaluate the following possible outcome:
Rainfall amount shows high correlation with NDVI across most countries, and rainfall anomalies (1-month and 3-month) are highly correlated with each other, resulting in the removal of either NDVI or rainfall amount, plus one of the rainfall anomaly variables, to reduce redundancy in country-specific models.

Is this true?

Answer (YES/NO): NO